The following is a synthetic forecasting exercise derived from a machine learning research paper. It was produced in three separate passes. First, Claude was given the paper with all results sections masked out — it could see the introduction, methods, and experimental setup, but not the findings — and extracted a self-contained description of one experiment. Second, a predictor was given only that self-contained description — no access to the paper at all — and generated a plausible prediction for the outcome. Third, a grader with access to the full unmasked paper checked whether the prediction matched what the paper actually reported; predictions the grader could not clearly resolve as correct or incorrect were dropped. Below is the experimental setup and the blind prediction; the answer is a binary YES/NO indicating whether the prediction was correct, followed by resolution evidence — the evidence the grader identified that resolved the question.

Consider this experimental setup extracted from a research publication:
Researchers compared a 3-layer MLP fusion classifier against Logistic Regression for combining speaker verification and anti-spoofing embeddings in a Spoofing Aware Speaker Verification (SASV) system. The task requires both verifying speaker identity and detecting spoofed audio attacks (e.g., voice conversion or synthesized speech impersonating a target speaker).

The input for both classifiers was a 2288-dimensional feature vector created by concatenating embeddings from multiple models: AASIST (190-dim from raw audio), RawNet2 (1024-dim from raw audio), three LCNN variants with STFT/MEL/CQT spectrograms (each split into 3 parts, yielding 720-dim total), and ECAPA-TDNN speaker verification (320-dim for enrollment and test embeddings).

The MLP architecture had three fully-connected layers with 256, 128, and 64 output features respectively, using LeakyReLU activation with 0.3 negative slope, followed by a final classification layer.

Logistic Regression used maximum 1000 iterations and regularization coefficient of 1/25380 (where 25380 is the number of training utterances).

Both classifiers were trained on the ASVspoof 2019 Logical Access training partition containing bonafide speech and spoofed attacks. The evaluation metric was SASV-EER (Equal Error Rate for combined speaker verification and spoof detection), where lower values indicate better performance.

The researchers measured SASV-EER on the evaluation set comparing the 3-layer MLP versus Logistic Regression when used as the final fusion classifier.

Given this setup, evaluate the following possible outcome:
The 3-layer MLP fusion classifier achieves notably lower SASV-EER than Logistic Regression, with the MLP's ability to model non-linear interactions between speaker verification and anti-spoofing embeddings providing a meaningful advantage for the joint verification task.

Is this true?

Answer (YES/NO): NO